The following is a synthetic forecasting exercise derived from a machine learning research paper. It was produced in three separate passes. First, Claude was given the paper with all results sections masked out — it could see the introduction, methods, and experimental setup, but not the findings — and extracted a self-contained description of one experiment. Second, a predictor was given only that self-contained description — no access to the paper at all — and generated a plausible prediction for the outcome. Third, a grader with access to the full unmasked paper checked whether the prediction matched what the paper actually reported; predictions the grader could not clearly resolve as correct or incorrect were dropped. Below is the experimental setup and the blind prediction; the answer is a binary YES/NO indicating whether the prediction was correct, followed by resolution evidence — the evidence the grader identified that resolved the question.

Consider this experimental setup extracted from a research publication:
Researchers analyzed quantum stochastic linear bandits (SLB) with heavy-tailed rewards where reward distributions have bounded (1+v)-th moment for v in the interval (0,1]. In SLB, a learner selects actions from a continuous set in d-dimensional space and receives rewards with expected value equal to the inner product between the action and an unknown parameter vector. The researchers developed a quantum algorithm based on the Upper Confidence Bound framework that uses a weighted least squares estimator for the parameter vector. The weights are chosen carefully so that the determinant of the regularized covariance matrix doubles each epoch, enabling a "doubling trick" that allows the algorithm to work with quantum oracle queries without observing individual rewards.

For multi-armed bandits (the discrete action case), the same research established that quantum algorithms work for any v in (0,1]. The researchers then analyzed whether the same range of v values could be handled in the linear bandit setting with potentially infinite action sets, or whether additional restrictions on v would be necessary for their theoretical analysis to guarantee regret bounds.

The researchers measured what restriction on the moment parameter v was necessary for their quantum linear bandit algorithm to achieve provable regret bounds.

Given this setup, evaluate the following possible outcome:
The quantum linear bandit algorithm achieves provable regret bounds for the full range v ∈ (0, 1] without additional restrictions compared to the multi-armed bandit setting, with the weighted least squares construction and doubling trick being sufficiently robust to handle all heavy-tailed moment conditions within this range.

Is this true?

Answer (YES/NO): NO